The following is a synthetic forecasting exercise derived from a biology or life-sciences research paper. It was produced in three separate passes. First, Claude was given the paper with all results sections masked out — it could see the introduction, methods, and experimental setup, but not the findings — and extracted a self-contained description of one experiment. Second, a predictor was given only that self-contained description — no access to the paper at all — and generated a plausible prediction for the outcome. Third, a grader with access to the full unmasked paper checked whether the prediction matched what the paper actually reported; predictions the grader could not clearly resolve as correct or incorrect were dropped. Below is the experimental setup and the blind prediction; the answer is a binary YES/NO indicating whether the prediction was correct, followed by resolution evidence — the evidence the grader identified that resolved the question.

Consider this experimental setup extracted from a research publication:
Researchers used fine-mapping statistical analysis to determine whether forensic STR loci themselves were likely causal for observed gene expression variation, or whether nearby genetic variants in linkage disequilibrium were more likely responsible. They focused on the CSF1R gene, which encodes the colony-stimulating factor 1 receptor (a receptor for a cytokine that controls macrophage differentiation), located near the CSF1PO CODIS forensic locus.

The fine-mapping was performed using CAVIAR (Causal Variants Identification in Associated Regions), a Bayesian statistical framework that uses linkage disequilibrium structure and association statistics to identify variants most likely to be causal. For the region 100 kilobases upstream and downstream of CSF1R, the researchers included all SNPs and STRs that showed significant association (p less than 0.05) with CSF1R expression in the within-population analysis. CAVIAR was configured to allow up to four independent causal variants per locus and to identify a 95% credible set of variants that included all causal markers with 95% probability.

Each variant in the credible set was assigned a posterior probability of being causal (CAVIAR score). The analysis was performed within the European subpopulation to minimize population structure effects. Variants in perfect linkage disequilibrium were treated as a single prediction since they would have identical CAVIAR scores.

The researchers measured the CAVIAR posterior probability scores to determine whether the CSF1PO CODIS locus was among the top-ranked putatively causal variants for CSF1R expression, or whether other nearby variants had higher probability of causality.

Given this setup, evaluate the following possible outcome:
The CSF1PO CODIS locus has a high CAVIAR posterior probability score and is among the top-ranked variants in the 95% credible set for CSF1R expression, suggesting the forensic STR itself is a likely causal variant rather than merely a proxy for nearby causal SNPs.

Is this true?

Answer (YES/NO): NO